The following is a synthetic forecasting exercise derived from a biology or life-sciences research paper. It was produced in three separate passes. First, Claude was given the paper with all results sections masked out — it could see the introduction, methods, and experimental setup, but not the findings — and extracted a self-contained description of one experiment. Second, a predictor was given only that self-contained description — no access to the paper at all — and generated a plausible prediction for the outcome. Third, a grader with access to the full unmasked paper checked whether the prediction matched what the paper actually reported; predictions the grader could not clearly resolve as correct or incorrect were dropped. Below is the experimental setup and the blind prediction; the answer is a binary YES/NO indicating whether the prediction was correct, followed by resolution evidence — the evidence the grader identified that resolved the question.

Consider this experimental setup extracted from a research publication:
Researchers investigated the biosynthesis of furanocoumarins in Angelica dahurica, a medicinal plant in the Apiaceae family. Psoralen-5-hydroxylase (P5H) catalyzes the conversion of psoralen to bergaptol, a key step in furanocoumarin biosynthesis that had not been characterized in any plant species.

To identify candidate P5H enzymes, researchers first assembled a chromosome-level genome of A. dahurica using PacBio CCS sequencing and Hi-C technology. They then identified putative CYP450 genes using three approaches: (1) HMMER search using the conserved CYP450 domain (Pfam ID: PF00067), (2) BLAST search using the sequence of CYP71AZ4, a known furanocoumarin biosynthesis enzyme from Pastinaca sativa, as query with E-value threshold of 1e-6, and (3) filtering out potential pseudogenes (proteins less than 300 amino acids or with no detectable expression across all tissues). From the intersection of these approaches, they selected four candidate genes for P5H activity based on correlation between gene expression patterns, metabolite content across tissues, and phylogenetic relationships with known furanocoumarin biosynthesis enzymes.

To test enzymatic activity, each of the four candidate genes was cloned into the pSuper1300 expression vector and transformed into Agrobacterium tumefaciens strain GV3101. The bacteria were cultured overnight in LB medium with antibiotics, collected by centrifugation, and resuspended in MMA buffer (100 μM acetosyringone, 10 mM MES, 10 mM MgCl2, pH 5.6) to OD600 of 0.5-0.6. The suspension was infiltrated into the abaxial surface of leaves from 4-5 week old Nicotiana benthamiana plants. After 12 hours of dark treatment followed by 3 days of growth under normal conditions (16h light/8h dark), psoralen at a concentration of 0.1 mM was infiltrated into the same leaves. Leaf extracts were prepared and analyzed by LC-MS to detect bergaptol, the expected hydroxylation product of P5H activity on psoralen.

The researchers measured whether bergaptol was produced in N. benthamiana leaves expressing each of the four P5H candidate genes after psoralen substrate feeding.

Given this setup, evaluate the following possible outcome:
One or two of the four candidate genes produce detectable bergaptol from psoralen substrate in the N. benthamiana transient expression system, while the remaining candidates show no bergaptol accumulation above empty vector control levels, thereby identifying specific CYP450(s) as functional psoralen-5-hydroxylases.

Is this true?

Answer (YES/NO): YES